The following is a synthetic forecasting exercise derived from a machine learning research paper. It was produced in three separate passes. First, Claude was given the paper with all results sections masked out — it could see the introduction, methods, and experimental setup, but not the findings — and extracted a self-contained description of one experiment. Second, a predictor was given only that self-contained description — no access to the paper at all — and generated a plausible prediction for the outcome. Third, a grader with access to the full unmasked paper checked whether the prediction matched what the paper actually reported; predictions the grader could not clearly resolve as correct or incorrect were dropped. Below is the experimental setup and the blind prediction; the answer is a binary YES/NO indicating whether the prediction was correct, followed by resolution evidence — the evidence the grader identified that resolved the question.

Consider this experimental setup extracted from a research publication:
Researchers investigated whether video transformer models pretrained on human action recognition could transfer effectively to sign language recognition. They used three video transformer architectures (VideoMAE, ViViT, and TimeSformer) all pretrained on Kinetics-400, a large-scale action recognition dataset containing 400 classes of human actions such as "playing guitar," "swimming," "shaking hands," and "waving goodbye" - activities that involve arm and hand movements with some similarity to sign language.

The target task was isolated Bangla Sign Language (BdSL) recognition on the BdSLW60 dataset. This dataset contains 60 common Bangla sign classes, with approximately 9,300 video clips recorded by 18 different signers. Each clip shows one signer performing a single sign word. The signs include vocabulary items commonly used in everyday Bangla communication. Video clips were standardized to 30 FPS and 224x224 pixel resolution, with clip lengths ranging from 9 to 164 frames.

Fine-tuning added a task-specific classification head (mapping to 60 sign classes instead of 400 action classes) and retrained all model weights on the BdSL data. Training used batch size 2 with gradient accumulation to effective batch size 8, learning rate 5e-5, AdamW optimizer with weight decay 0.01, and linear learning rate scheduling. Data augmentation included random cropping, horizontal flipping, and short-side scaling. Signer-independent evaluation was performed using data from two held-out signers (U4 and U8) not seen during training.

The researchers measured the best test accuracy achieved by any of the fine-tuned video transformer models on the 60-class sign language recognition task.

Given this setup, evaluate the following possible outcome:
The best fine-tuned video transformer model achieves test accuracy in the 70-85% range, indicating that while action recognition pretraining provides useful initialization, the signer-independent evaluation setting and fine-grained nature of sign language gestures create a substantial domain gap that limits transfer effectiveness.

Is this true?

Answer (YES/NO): NO